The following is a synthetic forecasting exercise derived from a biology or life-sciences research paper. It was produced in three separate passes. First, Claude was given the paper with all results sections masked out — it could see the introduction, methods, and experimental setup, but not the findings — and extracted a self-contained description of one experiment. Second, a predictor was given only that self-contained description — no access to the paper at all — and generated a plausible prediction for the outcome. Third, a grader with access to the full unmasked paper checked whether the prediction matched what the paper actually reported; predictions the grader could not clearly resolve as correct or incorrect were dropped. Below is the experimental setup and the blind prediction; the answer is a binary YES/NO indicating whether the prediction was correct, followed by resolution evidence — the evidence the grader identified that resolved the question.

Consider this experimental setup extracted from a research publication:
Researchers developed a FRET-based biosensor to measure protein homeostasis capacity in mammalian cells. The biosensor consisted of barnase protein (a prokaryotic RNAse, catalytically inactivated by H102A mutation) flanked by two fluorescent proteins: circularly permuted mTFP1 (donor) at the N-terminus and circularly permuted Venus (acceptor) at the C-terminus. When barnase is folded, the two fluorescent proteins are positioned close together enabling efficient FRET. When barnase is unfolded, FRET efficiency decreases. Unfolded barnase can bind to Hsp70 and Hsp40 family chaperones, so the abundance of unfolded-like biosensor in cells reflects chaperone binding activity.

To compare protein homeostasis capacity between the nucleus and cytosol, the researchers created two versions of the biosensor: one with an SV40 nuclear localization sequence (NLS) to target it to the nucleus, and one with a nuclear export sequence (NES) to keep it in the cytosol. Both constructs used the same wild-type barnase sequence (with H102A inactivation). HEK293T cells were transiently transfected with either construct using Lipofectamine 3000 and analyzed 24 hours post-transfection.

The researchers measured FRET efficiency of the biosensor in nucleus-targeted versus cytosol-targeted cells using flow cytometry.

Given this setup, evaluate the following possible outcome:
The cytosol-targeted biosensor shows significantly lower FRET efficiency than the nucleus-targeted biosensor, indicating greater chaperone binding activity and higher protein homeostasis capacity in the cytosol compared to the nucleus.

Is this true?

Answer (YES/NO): YES